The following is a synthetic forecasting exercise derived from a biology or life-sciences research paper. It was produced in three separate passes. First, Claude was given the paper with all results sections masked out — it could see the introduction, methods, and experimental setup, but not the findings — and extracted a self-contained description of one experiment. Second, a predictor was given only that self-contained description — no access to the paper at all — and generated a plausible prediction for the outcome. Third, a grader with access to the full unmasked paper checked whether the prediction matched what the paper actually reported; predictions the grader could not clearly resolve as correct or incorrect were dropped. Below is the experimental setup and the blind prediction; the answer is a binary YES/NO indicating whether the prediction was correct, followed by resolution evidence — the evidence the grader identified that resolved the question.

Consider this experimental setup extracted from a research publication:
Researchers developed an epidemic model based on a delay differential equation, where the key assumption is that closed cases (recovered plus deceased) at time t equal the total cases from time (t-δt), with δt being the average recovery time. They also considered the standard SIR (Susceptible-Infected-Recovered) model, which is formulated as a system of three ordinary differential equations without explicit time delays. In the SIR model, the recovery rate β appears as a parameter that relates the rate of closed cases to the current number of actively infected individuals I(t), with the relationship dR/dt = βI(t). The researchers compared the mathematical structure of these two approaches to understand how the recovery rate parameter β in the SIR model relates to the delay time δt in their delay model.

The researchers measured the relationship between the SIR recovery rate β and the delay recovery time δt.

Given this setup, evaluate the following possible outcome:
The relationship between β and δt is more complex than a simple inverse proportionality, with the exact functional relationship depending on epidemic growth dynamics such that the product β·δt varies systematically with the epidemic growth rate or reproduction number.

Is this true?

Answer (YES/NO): NO